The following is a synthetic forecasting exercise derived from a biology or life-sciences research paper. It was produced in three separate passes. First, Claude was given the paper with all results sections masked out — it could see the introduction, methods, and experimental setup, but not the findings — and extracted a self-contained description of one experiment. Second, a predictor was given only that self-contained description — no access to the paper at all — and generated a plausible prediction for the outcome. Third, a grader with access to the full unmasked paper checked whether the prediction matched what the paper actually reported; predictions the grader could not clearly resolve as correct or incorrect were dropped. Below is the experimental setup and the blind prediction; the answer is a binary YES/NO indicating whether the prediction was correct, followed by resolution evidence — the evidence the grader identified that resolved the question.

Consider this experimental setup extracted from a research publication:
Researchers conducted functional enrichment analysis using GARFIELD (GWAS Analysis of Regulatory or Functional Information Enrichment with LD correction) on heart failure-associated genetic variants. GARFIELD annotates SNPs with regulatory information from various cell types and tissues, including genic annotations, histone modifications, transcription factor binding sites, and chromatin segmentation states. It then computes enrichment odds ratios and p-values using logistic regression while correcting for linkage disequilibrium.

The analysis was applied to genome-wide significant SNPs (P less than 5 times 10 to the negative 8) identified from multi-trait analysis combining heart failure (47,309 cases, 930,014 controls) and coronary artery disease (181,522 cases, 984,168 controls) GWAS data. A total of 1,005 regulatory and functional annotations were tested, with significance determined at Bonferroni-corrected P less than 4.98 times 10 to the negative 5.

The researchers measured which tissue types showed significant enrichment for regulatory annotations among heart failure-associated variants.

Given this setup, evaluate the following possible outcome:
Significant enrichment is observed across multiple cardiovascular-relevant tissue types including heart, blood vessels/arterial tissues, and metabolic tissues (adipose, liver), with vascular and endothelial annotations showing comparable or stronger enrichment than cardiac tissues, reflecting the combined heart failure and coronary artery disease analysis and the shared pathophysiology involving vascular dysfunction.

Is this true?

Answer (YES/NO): NO